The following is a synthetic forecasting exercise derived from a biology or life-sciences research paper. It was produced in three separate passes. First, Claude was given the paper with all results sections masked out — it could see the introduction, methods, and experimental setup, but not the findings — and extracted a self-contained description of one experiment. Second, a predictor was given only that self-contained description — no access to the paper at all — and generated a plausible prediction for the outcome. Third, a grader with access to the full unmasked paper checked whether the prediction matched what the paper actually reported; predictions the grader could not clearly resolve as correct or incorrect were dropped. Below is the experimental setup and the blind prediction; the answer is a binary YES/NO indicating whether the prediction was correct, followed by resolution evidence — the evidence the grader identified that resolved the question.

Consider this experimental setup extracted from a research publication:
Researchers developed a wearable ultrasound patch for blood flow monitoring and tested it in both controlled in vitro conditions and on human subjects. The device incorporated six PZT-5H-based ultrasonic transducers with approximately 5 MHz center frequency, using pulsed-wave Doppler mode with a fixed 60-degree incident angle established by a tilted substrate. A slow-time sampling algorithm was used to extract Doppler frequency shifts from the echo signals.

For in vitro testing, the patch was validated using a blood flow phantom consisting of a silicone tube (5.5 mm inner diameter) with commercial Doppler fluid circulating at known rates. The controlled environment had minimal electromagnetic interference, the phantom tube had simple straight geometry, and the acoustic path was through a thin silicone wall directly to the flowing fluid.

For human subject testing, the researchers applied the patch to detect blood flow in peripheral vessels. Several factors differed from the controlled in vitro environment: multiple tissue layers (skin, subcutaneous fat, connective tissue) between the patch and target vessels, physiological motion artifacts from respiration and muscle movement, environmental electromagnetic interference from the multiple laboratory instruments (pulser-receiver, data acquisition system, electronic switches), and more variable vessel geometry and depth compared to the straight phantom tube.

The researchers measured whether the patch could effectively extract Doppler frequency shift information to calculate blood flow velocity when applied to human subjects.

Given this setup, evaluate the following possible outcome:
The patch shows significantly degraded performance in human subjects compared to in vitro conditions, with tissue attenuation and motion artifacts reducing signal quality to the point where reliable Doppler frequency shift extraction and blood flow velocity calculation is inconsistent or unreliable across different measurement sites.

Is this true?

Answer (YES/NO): NO